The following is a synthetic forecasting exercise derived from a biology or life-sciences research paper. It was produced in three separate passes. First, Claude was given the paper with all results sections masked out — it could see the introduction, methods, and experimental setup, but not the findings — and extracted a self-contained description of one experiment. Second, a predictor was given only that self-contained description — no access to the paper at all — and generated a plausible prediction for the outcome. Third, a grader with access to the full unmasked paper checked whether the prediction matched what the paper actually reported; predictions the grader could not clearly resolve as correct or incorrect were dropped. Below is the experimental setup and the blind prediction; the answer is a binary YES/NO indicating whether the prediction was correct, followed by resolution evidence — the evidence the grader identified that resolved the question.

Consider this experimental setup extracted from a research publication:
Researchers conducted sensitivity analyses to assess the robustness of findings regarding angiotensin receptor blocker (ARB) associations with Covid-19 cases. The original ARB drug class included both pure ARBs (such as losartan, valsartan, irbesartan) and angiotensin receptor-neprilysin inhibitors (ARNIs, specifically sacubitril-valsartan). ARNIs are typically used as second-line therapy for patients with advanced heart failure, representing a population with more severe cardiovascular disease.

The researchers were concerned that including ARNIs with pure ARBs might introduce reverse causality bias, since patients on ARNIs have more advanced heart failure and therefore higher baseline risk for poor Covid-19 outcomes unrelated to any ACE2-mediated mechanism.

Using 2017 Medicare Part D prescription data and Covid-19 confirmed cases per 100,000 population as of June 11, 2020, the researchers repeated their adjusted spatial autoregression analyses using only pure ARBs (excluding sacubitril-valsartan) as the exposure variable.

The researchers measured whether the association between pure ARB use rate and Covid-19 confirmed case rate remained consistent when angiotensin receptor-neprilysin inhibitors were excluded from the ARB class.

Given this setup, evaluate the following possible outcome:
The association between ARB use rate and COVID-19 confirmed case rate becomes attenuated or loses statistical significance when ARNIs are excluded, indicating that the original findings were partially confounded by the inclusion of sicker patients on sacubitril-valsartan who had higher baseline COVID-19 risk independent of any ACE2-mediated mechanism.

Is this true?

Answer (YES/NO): NO